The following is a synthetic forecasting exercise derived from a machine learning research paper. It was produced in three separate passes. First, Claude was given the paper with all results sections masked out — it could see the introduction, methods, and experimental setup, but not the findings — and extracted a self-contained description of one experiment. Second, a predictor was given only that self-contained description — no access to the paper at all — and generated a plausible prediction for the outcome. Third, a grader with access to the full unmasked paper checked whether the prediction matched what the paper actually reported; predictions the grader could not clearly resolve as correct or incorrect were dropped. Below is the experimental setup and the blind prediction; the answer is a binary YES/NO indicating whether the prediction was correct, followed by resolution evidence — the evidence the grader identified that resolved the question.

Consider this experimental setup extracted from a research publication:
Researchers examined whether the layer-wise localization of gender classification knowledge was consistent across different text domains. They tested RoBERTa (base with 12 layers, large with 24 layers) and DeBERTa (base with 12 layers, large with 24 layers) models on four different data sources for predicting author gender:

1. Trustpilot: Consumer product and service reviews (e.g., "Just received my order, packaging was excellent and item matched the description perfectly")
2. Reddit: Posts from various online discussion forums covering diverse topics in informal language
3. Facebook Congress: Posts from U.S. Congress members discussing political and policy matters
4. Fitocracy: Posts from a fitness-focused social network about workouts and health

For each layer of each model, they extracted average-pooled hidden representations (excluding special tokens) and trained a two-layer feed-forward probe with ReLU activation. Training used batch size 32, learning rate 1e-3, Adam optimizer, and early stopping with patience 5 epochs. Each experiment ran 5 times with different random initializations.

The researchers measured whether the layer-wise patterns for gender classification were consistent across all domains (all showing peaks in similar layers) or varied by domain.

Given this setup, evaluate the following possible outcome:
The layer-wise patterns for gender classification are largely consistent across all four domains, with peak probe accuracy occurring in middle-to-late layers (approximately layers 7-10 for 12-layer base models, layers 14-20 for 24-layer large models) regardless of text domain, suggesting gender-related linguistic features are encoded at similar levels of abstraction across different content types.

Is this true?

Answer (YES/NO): NO